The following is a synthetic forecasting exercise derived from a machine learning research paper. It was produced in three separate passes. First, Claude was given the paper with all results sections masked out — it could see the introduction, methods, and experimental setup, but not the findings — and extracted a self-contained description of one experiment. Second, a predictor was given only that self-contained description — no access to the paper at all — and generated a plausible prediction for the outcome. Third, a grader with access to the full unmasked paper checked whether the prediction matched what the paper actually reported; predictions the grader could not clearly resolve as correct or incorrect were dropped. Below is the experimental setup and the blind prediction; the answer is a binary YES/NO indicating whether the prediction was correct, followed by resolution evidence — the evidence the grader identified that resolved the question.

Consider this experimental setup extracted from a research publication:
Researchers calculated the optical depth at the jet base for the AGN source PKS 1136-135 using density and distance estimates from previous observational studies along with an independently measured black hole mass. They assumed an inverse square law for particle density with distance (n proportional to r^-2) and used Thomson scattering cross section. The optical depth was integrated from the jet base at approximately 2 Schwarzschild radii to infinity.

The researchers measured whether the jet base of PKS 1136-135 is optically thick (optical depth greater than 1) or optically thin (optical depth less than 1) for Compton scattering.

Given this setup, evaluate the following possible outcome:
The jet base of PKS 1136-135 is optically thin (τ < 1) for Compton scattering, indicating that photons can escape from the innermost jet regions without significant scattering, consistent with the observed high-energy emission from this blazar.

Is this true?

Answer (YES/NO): YES